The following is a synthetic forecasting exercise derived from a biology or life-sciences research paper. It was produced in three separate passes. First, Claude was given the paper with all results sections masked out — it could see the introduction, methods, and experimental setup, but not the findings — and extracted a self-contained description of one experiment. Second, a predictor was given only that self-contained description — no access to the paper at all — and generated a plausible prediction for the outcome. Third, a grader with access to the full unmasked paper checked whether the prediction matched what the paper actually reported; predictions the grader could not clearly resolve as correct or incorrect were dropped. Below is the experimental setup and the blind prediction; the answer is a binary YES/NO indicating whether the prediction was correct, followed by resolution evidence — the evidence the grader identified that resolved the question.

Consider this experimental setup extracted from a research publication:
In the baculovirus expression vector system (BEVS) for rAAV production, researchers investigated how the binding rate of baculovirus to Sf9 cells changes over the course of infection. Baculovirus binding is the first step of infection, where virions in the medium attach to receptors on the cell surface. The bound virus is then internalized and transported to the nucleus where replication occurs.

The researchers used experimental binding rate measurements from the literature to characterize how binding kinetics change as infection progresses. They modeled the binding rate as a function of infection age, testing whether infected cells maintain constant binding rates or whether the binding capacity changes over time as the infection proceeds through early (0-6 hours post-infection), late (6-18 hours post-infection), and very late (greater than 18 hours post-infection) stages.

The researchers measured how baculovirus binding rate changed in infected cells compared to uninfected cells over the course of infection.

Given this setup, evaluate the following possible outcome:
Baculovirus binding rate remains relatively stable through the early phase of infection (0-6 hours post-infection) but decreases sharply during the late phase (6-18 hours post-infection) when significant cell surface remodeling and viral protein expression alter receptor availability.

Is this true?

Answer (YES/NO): NO